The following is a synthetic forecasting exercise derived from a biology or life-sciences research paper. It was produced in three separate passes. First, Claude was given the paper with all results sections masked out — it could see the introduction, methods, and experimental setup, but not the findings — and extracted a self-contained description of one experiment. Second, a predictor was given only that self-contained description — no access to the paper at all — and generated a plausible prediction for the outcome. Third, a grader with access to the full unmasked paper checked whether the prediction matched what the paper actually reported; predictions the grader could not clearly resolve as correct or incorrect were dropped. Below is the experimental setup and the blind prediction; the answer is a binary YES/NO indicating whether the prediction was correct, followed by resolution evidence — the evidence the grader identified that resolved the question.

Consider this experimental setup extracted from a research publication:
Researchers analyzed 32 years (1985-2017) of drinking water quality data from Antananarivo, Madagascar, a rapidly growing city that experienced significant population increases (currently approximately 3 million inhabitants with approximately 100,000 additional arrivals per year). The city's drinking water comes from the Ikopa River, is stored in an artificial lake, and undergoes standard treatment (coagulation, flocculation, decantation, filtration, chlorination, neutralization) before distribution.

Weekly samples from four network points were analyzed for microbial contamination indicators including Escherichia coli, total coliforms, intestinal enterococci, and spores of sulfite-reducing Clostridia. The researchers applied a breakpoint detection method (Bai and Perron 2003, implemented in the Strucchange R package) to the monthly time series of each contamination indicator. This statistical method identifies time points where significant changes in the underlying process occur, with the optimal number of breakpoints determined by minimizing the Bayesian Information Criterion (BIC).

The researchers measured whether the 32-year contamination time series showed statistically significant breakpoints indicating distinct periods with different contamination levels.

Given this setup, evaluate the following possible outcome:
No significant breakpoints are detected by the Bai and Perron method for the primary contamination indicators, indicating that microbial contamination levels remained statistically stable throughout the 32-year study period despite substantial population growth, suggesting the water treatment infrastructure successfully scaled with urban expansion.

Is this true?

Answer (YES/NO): NO